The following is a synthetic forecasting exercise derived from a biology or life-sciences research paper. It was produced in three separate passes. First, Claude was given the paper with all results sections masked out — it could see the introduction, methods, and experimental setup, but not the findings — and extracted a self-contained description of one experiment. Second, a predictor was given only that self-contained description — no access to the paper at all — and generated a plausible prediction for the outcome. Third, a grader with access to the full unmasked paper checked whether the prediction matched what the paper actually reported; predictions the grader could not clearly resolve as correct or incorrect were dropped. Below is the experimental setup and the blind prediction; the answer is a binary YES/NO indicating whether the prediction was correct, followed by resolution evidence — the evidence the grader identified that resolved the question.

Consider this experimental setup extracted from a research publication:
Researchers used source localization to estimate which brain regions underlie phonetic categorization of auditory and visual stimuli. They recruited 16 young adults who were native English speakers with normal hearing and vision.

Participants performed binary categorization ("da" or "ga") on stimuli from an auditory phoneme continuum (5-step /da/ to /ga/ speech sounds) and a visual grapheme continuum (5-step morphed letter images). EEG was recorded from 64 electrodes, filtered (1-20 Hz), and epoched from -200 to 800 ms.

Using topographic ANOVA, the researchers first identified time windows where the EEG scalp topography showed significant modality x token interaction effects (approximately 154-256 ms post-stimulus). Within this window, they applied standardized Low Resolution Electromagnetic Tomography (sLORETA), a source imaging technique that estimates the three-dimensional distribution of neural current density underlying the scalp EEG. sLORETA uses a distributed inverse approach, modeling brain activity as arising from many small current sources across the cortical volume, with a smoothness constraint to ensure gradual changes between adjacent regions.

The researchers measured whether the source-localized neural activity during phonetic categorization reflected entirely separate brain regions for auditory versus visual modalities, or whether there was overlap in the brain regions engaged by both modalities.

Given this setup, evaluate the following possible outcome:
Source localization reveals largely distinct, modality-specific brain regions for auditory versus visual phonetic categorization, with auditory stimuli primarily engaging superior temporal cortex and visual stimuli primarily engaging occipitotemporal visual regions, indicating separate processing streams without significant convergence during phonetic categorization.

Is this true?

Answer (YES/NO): NO